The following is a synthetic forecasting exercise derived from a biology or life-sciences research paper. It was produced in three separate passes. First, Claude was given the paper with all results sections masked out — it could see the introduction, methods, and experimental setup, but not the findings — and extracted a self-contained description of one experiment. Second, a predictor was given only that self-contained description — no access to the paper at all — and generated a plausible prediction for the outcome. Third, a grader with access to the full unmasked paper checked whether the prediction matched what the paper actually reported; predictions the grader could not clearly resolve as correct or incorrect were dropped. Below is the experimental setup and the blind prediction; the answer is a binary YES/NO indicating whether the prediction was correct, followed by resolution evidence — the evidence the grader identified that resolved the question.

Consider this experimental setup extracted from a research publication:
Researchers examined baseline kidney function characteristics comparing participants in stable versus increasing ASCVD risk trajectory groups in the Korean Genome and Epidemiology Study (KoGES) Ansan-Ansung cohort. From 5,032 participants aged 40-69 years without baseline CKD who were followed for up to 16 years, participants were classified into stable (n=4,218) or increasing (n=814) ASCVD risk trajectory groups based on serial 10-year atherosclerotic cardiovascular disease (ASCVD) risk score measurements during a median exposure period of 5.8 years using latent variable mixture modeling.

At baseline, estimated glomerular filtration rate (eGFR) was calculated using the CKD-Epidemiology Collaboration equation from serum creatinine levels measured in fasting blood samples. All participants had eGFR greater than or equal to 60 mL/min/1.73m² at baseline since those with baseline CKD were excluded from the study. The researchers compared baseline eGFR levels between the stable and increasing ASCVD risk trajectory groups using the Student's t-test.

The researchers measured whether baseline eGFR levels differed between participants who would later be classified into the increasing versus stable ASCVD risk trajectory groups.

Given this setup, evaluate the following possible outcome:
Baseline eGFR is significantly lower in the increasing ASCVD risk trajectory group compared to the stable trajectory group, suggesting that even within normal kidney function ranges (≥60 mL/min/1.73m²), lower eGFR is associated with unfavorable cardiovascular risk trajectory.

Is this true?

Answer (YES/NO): YES